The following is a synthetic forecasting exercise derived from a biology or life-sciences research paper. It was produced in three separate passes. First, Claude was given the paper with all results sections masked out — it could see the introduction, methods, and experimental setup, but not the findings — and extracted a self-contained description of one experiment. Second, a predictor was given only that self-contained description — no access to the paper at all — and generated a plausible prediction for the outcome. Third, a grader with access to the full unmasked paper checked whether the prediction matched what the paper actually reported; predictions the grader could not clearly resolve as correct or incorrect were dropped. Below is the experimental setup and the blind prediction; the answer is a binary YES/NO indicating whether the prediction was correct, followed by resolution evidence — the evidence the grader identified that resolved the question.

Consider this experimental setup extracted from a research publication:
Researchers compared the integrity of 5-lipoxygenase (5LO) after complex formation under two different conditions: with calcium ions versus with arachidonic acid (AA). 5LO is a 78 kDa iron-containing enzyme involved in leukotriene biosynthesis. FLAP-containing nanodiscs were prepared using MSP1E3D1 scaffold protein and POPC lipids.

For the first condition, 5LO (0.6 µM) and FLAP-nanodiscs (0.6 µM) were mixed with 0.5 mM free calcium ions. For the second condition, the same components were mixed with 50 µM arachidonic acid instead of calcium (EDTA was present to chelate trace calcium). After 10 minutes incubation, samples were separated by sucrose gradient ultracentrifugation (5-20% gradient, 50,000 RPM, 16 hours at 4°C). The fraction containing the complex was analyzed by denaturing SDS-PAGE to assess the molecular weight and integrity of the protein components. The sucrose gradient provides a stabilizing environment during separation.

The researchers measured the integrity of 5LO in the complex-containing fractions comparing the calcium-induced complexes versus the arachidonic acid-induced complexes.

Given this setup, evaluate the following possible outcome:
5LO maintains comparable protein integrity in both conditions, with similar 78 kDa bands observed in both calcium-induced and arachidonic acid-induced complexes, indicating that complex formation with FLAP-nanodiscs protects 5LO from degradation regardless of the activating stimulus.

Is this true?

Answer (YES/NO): NO